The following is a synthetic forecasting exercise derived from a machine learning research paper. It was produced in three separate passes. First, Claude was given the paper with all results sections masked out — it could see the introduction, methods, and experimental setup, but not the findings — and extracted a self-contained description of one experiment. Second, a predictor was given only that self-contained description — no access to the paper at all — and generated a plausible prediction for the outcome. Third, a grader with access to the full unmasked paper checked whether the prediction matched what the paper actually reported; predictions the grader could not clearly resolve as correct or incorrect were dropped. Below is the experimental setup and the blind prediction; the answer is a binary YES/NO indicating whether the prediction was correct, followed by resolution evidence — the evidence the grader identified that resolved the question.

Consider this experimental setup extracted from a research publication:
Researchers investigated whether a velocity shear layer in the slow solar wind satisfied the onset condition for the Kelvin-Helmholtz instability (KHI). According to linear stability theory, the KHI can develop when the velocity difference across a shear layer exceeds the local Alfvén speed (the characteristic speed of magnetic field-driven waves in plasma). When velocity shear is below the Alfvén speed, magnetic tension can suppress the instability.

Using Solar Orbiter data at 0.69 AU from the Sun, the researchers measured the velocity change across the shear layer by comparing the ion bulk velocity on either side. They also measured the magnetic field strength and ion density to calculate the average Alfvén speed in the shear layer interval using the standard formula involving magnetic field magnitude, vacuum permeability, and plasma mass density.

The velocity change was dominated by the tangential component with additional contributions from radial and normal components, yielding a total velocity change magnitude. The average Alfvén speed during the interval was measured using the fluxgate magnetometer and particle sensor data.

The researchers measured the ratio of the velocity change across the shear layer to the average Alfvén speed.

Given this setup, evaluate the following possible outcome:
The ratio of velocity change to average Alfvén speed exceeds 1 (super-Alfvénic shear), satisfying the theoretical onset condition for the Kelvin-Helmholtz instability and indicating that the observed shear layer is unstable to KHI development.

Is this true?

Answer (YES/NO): YES